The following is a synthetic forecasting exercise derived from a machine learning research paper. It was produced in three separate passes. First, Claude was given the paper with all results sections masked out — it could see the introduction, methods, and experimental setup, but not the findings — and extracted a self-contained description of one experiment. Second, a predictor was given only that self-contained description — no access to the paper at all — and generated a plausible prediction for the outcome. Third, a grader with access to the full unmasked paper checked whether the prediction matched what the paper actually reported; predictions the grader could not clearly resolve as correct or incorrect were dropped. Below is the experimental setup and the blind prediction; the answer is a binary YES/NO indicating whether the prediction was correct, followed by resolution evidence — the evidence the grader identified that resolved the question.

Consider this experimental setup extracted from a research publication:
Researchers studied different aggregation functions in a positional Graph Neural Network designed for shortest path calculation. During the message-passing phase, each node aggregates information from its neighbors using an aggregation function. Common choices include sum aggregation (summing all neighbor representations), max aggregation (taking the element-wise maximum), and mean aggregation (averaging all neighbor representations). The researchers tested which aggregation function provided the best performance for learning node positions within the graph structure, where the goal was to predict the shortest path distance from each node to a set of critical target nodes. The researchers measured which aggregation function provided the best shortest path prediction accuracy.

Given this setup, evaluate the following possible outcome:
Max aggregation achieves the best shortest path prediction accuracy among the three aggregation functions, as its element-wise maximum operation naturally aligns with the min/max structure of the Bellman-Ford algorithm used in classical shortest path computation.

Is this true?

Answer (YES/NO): NO